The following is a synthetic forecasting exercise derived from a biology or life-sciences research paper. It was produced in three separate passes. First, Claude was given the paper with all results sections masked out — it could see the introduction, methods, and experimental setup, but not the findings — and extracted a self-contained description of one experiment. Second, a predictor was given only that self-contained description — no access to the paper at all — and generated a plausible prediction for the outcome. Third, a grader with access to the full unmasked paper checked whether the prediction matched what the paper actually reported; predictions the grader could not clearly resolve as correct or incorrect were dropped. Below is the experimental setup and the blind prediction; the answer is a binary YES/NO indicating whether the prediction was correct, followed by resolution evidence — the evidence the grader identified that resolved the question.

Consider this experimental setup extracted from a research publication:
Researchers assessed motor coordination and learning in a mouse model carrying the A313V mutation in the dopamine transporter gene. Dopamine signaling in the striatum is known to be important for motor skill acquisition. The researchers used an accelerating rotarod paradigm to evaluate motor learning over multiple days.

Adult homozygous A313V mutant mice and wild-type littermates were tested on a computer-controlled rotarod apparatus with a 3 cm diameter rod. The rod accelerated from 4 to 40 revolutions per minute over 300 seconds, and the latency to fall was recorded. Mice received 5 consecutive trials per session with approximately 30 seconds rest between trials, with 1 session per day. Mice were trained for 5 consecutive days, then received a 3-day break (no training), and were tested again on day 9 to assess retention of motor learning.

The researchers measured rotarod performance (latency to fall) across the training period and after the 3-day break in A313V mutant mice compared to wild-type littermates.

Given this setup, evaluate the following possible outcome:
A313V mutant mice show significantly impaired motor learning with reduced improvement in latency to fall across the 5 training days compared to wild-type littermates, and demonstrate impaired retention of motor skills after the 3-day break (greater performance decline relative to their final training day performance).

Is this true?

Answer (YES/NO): NO